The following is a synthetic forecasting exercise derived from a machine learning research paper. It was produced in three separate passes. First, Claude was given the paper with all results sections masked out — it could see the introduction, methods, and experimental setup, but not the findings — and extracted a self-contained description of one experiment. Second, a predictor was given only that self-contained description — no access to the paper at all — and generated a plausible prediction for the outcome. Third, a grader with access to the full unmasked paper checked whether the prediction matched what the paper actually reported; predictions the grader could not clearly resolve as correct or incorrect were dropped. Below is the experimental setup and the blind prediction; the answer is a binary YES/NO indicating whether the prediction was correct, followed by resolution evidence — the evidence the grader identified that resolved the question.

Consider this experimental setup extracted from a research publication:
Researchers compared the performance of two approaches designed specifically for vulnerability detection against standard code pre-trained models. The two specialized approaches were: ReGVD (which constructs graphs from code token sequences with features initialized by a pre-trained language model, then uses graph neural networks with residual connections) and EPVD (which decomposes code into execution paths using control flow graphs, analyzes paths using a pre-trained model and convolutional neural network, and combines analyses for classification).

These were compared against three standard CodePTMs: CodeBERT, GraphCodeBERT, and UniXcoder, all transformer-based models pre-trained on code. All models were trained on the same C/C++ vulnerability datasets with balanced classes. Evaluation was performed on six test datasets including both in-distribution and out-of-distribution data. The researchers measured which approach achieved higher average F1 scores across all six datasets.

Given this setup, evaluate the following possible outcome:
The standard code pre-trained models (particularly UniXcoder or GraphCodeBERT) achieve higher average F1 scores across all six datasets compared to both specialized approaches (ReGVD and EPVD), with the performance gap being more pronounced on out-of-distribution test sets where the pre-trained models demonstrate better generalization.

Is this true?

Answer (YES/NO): NO